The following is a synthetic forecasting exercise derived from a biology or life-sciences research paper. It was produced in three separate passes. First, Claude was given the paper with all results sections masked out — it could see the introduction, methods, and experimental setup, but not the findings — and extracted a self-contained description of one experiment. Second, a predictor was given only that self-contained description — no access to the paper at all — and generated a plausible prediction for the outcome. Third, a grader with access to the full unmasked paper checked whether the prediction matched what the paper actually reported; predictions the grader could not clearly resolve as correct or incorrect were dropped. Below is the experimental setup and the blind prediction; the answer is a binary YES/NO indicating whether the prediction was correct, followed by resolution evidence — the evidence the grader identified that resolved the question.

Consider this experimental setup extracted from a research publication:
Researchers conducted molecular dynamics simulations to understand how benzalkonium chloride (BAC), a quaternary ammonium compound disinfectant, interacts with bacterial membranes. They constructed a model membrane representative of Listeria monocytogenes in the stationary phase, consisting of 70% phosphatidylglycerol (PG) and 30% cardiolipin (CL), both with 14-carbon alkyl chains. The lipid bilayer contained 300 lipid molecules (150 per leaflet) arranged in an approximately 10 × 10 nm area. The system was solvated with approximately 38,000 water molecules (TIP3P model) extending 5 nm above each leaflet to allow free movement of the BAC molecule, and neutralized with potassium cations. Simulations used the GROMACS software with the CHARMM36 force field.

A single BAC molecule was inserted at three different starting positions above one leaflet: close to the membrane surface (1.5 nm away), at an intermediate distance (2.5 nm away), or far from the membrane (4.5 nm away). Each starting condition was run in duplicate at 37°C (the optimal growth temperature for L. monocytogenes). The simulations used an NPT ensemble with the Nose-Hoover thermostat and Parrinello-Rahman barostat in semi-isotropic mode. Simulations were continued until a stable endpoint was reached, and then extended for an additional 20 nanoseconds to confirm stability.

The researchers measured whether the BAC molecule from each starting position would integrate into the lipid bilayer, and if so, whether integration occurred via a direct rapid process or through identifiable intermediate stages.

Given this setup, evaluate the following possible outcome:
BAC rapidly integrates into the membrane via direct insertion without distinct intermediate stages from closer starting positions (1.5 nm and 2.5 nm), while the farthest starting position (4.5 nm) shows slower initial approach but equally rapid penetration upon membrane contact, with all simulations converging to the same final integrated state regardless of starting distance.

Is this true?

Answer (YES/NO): NO